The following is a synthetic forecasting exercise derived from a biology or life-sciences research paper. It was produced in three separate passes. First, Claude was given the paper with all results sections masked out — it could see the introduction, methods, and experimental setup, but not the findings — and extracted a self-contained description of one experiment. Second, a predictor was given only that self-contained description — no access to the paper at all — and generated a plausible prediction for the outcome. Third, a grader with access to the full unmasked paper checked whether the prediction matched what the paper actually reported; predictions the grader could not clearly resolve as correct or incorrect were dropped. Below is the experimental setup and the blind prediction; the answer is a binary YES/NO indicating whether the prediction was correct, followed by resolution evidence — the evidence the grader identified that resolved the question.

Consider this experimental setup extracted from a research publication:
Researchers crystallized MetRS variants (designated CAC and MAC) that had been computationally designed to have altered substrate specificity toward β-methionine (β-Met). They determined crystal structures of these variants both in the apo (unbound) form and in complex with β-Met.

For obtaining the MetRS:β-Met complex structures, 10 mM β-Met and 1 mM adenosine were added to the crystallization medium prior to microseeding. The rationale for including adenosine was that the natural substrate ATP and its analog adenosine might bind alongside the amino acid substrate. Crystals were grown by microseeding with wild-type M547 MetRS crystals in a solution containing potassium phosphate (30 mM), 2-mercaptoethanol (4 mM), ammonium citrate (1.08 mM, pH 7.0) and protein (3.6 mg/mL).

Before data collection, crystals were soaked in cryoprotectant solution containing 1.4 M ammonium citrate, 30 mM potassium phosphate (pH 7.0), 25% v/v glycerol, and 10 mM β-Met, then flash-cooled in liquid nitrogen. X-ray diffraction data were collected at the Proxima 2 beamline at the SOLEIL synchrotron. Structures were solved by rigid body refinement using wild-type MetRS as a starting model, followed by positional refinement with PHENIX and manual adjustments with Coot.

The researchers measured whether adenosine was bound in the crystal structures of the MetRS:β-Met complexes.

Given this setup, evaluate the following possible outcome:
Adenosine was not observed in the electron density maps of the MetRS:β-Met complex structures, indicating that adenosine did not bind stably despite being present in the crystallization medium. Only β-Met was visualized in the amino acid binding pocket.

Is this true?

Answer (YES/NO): YES